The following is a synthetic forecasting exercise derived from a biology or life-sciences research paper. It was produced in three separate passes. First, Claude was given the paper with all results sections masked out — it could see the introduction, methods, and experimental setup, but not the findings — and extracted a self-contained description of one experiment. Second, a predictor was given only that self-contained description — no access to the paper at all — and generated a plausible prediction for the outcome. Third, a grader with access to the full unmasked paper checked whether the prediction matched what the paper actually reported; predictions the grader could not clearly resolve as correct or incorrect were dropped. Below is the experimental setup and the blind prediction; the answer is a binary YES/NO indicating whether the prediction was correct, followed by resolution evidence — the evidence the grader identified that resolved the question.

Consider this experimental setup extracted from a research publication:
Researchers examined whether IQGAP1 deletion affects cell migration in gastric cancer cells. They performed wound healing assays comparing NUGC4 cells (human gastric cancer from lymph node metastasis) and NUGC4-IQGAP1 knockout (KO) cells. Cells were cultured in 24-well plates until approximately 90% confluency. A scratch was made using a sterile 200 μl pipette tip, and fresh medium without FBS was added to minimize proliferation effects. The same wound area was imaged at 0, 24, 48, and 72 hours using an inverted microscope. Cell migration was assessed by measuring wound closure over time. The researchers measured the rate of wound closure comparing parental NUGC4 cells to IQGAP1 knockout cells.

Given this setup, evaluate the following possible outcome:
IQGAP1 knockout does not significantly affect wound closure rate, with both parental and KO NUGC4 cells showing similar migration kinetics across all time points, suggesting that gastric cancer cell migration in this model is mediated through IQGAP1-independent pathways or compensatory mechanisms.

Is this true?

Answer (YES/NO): NO